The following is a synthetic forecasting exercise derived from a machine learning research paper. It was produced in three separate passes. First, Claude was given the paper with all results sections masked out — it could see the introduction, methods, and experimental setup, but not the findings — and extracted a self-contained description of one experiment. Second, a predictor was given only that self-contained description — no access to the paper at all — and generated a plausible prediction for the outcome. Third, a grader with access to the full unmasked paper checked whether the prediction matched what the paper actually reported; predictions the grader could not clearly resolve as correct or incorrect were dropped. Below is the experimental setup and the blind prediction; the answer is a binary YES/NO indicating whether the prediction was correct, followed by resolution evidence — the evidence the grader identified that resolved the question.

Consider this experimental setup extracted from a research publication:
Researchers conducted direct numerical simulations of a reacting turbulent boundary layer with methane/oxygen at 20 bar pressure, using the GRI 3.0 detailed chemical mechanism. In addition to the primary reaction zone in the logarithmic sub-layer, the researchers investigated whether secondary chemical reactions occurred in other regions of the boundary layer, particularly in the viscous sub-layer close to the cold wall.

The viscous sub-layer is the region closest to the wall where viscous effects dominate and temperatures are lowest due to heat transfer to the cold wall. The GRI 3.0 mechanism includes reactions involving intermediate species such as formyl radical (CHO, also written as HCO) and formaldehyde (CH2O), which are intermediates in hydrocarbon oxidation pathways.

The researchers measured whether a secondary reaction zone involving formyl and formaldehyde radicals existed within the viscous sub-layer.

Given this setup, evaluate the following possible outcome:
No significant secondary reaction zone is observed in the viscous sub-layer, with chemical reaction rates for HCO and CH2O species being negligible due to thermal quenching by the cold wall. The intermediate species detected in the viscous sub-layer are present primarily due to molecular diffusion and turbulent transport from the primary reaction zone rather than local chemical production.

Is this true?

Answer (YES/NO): NO